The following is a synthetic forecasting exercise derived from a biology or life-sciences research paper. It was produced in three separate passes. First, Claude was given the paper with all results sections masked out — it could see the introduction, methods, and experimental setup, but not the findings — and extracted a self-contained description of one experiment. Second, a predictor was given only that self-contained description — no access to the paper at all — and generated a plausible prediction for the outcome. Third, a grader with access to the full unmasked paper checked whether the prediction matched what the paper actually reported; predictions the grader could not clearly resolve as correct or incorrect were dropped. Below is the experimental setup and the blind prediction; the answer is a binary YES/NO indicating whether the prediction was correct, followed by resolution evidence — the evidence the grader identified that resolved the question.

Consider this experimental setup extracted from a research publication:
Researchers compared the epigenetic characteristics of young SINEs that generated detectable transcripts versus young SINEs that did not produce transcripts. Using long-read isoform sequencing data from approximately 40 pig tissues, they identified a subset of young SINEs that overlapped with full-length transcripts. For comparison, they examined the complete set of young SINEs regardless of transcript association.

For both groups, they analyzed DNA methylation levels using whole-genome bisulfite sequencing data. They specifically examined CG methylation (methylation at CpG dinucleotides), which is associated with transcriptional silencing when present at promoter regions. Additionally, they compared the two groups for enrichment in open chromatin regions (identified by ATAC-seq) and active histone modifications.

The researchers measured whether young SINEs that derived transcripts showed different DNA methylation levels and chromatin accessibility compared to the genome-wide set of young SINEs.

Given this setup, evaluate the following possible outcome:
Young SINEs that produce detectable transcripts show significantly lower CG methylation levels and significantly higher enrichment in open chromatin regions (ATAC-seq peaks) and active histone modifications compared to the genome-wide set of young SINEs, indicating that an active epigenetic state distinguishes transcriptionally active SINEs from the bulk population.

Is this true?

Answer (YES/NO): YES